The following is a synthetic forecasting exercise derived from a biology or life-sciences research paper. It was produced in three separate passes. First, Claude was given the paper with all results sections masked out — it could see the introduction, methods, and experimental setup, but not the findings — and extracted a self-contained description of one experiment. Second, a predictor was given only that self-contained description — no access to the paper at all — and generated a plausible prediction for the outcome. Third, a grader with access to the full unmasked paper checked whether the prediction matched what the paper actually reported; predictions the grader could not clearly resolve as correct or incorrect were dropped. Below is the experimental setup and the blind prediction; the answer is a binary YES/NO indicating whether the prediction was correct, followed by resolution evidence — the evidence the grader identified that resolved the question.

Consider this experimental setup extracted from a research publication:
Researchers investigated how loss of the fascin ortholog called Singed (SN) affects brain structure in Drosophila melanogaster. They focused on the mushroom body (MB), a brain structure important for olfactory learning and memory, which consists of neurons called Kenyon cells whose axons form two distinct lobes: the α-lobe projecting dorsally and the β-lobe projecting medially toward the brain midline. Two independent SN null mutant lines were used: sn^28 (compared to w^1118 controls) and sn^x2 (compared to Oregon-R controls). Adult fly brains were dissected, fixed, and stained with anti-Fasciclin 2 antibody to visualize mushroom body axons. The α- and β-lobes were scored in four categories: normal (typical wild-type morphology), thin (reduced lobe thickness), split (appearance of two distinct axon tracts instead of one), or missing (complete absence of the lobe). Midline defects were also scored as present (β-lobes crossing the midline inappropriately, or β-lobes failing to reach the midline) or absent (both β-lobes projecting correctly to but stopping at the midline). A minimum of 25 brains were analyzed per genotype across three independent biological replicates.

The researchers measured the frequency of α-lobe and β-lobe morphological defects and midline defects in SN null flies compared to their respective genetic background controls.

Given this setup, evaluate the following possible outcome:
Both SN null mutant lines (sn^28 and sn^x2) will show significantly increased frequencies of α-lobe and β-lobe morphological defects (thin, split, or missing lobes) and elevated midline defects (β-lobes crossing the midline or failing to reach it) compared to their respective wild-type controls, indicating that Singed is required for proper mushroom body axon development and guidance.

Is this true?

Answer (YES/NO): YES